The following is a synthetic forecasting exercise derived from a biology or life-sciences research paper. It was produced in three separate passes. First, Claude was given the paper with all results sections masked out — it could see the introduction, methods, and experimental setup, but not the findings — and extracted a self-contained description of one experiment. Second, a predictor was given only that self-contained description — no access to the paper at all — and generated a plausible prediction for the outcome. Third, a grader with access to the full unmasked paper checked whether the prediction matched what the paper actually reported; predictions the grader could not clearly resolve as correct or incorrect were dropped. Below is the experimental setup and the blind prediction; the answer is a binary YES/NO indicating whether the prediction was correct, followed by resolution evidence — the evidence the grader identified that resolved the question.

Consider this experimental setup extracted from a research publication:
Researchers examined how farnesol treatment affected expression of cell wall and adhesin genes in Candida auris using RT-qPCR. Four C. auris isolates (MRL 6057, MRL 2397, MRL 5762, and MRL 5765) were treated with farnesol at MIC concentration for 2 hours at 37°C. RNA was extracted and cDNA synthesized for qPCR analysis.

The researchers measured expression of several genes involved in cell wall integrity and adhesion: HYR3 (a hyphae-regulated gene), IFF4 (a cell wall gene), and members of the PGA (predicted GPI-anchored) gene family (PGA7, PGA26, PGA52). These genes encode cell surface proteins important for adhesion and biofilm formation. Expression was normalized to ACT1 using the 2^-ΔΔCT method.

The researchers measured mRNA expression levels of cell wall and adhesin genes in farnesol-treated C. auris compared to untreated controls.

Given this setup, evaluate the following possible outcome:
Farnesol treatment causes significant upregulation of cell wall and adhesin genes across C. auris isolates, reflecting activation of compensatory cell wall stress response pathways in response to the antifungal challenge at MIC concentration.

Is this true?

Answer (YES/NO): NO